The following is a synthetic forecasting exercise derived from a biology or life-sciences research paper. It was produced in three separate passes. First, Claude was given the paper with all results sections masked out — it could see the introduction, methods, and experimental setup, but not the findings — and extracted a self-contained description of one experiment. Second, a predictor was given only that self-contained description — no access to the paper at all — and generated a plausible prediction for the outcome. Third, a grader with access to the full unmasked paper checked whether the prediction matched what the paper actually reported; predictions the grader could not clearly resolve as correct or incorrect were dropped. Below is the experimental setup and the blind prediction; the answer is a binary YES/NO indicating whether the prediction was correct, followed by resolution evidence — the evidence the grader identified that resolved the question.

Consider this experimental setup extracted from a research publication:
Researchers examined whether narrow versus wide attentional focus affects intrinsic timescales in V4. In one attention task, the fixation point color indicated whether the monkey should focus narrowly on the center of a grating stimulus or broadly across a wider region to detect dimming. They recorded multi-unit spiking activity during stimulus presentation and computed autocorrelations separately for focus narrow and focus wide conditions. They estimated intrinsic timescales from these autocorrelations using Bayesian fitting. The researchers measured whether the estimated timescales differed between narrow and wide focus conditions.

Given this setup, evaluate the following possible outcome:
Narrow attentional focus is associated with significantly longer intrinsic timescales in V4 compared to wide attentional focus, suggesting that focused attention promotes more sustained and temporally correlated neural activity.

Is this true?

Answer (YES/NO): NO